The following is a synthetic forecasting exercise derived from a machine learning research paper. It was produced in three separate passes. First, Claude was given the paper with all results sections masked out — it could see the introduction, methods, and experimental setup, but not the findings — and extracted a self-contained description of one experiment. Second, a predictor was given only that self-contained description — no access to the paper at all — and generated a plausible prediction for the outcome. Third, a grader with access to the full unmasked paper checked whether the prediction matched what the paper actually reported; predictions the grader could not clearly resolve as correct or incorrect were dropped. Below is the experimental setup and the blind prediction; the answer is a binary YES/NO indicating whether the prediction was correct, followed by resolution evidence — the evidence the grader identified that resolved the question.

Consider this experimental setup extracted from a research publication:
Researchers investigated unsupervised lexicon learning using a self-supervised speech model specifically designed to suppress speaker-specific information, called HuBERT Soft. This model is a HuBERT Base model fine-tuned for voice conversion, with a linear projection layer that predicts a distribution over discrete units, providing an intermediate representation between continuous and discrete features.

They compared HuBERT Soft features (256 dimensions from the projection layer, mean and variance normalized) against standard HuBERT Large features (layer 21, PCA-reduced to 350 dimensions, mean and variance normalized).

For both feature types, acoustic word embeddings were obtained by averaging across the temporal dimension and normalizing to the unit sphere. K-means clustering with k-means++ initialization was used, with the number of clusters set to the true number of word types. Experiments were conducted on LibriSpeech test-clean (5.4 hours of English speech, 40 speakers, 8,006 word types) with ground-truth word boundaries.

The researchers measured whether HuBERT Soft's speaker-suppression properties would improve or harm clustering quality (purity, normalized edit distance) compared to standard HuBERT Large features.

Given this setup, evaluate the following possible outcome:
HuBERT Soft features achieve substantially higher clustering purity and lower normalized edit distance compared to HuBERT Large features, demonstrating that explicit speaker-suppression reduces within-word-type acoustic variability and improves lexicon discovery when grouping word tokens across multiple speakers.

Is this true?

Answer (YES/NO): NO